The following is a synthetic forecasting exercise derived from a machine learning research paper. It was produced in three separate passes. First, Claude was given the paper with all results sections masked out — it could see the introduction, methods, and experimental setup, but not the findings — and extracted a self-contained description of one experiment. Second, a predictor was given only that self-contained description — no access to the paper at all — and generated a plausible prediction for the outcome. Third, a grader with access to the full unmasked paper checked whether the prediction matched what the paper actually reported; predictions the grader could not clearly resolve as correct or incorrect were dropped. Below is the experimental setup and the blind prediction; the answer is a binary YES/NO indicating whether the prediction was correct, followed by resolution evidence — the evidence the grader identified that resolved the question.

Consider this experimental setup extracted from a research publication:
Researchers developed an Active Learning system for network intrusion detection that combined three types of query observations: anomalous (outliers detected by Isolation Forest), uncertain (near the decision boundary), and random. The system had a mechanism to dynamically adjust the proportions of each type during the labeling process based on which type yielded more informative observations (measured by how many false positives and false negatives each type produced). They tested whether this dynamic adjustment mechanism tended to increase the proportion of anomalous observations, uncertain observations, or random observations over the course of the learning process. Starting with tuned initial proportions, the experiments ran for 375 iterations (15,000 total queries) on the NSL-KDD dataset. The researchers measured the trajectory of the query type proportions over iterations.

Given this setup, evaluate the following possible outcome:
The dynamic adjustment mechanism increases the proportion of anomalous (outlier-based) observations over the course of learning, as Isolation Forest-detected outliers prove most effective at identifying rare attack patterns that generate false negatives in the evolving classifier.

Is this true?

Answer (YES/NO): NO